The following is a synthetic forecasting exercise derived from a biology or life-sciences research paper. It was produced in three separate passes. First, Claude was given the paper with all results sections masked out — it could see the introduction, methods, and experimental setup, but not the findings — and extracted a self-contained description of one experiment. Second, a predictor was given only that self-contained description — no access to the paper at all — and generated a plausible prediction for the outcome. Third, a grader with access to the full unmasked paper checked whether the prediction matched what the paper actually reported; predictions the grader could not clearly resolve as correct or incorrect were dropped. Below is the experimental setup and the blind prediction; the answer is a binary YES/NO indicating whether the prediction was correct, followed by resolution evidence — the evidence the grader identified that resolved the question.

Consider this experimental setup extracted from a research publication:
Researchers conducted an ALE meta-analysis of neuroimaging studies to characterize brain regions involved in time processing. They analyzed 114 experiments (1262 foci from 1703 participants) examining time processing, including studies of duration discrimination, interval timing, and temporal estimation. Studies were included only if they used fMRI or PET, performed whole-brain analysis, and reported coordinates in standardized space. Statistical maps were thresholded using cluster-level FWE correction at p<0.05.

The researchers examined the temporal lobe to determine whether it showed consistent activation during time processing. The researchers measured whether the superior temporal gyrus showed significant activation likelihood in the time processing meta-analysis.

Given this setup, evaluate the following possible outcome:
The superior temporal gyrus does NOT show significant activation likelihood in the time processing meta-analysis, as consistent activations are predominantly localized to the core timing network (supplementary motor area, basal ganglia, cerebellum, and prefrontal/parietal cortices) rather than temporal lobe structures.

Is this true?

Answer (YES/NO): NO